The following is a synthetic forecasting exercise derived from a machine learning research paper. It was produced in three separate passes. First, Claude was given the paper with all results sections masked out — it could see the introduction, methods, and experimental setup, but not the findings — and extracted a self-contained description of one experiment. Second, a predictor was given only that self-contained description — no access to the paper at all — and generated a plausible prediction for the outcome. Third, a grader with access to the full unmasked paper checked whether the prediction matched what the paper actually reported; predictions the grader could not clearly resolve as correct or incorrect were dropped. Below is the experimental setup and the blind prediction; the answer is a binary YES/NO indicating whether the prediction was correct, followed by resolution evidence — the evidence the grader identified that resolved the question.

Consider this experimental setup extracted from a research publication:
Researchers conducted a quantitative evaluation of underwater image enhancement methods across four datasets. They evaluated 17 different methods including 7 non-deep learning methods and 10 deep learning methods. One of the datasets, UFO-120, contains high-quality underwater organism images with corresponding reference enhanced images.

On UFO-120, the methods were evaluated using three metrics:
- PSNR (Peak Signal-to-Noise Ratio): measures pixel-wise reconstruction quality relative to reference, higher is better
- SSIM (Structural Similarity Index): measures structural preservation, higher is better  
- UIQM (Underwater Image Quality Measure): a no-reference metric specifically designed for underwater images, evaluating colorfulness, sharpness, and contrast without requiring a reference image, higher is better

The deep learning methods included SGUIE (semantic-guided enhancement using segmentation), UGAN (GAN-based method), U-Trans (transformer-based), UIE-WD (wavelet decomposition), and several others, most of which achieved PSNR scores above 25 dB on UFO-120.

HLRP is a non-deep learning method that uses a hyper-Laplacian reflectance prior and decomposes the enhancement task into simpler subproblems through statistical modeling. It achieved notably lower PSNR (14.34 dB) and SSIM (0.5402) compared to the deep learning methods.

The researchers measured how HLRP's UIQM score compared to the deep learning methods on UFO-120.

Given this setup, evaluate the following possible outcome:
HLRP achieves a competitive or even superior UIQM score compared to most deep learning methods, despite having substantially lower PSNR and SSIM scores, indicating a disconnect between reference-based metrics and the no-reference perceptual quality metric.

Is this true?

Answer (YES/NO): YES